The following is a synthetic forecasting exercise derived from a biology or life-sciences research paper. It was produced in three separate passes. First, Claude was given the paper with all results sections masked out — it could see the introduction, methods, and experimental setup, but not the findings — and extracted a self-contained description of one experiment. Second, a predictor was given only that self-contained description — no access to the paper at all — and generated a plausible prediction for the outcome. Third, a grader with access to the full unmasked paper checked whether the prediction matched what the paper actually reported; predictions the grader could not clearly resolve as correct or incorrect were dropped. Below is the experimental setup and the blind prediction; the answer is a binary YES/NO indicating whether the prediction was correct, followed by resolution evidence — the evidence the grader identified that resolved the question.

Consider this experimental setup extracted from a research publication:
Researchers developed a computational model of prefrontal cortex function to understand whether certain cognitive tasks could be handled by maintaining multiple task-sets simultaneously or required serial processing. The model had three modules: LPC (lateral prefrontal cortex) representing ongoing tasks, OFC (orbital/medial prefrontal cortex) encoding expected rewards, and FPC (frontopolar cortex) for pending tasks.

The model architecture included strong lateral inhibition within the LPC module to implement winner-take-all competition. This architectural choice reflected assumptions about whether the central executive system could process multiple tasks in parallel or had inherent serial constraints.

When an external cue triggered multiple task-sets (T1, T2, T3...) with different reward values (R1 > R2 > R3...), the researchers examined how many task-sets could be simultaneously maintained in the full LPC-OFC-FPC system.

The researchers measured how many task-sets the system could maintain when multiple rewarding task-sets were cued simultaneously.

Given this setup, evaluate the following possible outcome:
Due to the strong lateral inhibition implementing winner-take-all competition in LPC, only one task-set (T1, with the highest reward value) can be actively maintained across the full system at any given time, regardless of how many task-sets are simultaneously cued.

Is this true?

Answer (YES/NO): NO